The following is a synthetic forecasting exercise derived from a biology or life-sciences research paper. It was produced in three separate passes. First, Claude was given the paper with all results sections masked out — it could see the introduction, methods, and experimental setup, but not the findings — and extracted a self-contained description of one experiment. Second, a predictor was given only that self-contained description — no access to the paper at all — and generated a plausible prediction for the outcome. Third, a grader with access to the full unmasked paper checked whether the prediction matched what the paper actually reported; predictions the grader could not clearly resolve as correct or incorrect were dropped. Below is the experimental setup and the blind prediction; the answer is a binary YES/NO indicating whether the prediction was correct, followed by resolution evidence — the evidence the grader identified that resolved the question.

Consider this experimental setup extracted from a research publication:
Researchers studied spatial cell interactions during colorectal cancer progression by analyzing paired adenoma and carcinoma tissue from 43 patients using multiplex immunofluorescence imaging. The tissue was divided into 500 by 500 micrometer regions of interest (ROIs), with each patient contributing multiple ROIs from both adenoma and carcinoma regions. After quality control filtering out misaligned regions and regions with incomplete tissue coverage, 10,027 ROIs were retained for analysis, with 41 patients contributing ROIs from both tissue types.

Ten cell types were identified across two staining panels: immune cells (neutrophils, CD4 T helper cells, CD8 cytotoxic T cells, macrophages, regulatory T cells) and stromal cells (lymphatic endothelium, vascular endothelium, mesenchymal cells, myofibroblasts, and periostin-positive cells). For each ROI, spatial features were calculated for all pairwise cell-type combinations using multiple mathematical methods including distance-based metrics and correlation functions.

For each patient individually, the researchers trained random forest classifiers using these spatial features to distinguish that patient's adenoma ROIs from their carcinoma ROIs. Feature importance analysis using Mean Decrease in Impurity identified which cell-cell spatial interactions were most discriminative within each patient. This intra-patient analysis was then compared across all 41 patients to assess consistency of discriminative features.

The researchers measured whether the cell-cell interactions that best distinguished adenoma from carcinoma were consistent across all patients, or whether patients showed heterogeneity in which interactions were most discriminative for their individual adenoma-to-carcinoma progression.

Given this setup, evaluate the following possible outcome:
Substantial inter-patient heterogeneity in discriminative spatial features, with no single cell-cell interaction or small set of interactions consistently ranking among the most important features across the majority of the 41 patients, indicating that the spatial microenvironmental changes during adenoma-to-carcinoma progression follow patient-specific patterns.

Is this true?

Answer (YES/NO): YES